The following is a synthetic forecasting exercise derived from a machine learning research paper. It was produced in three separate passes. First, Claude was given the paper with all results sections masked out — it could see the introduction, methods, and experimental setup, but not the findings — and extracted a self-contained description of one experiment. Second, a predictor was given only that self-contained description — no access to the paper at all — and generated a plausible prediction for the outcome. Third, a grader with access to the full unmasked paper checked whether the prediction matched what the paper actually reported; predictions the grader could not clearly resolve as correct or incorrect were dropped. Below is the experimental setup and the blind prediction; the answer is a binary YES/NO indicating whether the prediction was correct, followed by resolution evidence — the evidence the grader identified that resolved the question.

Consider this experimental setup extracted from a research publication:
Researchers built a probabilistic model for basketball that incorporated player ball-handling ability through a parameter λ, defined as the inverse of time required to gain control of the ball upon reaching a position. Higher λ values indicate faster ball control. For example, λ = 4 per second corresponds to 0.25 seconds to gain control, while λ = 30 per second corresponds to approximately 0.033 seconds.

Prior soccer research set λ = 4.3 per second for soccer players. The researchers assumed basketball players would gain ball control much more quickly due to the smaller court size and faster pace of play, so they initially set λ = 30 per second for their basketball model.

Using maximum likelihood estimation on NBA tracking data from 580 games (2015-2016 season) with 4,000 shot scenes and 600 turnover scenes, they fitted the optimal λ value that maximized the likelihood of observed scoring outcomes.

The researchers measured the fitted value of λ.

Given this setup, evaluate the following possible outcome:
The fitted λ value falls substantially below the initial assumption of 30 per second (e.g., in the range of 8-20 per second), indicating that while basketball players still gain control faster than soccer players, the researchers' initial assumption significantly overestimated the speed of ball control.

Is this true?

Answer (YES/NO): NO